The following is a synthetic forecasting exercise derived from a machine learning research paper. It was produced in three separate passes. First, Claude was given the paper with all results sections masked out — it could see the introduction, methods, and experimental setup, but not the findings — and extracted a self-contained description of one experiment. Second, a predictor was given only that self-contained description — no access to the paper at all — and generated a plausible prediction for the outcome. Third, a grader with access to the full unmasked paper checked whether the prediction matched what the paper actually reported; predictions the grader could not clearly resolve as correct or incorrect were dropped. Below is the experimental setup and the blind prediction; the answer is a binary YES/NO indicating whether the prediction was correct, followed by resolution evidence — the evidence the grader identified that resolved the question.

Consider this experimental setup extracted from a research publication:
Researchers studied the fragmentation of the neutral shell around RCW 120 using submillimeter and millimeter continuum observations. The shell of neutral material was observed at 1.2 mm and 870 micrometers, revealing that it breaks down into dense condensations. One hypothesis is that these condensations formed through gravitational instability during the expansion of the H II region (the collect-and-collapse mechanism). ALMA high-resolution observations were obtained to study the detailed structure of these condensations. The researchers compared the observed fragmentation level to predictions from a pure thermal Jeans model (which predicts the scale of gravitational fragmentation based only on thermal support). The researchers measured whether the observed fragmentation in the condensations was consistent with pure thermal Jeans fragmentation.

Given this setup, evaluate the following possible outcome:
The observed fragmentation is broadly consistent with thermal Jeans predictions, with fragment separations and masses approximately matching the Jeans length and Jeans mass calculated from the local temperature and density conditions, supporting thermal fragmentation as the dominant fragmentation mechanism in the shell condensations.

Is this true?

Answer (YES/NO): NO